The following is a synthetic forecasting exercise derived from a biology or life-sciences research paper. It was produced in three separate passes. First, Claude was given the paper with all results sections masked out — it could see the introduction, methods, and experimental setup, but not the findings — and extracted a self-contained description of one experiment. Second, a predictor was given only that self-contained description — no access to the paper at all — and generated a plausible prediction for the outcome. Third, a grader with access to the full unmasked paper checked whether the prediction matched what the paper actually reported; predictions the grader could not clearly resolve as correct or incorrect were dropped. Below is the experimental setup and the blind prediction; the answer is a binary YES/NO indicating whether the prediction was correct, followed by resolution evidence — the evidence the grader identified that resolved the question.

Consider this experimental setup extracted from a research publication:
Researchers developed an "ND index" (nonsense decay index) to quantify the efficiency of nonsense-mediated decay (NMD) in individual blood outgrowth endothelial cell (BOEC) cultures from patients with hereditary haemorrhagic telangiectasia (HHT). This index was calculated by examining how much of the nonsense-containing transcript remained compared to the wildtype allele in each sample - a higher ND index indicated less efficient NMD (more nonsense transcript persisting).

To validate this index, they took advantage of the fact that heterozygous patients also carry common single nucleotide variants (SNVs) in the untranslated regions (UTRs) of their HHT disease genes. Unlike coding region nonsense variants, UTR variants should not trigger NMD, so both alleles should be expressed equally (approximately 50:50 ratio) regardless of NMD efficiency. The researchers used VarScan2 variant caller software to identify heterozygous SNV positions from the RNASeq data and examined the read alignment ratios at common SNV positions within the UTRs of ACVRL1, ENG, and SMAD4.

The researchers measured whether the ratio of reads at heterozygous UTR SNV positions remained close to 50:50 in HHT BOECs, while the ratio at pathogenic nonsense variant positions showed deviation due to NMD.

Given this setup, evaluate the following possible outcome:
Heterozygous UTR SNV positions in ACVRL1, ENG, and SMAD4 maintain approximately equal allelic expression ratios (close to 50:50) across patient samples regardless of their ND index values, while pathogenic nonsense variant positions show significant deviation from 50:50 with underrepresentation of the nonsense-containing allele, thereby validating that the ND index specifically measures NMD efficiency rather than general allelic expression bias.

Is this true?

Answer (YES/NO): NO